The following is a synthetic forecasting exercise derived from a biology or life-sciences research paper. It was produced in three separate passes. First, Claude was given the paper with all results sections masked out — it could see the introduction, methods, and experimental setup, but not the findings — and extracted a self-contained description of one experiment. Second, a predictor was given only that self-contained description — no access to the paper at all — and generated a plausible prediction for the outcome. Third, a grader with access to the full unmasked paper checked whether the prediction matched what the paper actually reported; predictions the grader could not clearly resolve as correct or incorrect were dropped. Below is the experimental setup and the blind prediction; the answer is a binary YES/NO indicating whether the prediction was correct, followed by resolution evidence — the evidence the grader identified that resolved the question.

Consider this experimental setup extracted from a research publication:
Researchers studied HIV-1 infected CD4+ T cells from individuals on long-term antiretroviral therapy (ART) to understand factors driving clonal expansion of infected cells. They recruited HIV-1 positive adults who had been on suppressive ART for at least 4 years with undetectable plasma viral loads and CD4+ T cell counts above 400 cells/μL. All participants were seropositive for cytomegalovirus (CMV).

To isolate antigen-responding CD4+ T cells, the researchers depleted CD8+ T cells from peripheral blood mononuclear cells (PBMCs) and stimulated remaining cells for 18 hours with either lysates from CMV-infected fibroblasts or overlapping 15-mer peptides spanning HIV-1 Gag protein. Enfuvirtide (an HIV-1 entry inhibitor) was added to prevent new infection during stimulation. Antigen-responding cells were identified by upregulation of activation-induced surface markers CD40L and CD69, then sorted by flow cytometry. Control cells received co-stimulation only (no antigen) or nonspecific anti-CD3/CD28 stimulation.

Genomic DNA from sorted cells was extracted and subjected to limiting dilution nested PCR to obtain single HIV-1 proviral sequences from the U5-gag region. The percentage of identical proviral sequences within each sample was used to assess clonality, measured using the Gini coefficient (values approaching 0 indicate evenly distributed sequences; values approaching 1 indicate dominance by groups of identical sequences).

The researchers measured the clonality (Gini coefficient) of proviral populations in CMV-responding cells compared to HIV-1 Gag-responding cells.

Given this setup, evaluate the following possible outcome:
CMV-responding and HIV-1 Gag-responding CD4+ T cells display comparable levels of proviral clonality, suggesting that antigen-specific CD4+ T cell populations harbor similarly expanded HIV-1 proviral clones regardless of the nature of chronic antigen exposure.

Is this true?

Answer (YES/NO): NO